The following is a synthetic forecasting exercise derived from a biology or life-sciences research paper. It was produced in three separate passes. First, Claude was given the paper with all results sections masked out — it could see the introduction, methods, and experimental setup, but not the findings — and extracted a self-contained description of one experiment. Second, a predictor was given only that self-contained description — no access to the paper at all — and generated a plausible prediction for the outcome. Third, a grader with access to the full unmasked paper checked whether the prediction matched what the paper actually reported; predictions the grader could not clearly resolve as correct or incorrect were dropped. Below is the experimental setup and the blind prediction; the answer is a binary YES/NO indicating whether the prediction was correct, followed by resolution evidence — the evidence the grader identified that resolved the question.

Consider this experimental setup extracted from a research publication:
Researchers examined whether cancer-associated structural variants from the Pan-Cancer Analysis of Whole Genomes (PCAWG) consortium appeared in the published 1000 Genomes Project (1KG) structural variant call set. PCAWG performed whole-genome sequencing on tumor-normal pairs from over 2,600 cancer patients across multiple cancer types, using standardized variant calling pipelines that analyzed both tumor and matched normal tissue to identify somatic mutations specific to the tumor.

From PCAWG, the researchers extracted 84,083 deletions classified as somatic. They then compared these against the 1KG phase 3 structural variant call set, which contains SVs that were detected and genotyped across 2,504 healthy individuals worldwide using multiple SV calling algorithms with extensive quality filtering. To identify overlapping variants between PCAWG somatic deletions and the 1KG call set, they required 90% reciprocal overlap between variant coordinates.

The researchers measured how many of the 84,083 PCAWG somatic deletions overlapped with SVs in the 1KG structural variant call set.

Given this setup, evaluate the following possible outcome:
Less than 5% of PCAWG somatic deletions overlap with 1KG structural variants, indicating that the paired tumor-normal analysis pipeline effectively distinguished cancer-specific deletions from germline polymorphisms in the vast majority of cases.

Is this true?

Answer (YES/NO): YES